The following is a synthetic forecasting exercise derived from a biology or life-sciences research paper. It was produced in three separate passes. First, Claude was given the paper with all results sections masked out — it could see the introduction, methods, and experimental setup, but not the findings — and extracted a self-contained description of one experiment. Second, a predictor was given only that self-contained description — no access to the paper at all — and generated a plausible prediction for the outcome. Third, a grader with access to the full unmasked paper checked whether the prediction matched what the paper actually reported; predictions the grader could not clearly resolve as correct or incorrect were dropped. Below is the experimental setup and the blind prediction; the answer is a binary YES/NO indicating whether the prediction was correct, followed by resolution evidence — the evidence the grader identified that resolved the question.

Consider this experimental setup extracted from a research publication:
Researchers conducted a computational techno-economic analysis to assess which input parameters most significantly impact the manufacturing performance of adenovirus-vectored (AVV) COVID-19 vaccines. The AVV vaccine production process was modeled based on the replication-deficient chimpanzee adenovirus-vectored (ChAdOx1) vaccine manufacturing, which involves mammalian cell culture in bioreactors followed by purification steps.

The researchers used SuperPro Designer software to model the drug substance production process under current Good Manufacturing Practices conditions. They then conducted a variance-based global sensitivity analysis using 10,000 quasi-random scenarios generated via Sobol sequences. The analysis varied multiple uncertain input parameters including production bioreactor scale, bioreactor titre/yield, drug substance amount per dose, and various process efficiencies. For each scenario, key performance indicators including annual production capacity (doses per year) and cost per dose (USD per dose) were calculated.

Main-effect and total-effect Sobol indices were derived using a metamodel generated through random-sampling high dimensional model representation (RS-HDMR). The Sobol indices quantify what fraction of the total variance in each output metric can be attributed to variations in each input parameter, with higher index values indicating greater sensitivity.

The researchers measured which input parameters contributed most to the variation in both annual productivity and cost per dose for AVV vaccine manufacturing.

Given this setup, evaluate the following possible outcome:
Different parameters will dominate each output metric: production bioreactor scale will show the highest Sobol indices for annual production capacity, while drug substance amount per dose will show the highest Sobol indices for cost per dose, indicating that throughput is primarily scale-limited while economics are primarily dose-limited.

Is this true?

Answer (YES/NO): NO